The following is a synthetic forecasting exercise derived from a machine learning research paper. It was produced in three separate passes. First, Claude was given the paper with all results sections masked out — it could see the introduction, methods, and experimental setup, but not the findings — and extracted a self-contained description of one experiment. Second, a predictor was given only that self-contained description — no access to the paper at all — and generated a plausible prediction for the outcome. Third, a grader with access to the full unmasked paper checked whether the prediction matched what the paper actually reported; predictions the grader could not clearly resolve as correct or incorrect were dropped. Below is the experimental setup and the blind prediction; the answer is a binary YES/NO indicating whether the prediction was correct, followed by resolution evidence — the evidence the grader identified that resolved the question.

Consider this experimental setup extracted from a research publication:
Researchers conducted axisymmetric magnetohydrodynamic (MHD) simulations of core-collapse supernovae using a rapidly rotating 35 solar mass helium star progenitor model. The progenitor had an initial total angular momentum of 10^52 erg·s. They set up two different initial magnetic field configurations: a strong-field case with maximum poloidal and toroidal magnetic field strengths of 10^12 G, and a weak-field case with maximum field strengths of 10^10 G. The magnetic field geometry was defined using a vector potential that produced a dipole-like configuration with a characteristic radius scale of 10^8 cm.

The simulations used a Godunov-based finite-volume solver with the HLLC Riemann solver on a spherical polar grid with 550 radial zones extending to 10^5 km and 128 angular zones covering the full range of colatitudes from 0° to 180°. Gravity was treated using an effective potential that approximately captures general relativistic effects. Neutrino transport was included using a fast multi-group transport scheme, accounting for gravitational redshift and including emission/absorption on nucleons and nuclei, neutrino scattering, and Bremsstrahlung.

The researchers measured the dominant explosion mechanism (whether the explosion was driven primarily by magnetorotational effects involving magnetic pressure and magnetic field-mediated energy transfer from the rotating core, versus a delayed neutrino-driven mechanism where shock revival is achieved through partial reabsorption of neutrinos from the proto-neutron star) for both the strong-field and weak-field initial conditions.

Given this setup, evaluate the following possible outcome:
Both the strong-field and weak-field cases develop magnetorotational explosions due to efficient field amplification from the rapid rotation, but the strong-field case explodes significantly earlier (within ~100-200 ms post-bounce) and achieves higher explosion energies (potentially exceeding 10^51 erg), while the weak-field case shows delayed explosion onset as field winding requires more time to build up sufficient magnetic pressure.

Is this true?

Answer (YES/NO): NO